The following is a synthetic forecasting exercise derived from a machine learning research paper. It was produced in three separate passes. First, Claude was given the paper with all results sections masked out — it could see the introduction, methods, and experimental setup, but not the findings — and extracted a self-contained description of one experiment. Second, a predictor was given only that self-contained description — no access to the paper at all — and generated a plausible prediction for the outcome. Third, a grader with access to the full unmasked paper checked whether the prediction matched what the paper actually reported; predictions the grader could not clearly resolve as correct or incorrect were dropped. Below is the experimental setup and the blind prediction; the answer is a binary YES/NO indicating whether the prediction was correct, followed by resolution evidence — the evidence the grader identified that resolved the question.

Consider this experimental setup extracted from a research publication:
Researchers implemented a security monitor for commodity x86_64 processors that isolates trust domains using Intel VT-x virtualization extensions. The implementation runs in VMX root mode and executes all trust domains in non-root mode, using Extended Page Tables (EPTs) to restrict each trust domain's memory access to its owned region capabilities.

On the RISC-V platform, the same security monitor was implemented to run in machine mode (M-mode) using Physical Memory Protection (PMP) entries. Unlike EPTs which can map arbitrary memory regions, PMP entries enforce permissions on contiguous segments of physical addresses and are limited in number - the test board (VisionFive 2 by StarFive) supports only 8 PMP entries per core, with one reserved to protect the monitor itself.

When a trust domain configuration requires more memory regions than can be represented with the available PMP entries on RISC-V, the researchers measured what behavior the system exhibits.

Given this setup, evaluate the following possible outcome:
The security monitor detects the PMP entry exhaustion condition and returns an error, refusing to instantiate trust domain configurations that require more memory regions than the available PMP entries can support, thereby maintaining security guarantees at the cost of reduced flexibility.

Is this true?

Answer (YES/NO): NO